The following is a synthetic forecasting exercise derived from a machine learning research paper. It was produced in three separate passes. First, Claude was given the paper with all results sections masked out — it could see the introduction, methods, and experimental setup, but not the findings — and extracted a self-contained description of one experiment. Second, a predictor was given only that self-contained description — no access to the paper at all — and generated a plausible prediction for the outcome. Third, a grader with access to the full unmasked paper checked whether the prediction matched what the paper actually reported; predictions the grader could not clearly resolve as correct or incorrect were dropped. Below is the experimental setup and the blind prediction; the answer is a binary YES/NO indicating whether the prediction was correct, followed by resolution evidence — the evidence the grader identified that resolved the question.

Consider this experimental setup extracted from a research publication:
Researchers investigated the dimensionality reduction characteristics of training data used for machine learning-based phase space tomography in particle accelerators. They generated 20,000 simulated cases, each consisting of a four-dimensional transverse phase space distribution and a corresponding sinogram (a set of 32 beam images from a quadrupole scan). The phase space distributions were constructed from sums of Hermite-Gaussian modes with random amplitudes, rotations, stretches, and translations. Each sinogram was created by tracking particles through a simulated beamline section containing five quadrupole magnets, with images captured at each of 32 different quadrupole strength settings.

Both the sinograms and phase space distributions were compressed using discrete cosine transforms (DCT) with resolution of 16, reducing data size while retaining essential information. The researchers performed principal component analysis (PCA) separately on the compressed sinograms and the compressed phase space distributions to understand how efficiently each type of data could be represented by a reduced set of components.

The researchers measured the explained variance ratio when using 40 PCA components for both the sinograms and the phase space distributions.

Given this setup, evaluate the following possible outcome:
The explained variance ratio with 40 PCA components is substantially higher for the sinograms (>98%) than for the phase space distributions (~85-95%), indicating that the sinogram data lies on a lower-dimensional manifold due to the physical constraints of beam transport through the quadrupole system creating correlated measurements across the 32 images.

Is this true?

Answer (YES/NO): NO